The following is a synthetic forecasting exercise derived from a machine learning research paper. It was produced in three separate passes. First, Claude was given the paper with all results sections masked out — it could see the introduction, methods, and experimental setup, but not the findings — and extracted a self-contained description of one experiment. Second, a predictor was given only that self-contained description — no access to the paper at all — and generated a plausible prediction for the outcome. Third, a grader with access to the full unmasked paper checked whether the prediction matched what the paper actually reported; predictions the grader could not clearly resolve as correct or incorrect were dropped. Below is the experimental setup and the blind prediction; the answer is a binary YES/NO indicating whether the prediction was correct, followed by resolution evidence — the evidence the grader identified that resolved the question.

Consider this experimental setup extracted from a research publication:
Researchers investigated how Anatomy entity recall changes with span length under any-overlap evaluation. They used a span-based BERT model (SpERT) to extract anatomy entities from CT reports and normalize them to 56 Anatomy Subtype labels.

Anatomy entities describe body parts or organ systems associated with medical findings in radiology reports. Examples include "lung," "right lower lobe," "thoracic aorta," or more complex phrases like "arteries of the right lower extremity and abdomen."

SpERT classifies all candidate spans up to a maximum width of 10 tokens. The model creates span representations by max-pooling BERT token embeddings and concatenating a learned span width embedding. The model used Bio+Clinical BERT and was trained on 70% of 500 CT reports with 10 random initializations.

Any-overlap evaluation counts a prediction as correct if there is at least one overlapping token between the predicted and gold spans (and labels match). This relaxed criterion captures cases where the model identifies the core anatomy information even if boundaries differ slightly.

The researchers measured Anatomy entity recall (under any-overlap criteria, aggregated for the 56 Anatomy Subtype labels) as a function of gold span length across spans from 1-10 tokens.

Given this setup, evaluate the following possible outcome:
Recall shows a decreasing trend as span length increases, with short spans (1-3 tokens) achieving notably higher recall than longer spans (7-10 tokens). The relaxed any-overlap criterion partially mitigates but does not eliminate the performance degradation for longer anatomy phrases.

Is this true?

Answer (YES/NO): NO